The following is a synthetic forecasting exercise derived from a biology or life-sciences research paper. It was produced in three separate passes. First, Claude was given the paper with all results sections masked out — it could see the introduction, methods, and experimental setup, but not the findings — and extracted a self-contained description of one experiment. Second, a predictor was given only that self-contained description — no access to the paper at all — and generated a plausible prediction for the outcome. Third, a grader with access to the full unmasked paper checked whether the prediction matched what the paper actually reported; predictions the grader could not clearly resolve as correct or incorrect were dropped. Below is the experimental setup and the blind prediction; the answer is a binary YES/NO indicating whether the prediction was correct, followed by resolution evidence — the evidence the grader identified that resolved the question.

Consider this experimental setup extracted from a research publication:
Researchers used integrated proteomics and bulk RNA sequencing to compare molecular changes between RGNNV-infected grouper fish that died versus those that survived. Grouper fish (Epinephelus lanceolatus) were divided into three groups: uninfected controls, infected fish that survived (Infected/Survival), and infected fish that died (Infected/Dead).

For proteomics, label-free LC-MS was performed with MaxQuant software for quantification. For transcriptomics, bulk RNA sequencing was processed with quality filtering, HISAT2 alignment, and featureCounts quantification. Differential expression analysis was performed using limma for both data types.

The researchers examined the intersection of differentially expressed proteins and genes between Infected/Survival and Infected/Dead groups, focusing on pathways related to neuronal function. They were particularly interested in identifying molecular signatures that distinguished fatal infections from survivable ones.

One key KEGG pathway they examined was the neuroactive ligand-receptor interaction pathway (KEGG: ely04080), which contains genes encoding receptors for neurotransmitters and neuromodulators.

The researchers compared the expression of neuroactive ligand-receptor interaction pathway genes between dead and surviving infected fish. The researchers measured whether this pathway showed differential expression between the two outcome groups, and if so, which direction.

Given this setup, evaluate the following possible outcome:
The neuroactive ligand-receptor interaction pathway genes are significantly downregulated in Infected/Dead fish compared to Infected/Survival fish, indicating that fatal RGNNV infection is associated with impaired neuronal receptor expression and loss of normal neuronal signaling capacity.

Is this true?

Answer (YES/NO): YES